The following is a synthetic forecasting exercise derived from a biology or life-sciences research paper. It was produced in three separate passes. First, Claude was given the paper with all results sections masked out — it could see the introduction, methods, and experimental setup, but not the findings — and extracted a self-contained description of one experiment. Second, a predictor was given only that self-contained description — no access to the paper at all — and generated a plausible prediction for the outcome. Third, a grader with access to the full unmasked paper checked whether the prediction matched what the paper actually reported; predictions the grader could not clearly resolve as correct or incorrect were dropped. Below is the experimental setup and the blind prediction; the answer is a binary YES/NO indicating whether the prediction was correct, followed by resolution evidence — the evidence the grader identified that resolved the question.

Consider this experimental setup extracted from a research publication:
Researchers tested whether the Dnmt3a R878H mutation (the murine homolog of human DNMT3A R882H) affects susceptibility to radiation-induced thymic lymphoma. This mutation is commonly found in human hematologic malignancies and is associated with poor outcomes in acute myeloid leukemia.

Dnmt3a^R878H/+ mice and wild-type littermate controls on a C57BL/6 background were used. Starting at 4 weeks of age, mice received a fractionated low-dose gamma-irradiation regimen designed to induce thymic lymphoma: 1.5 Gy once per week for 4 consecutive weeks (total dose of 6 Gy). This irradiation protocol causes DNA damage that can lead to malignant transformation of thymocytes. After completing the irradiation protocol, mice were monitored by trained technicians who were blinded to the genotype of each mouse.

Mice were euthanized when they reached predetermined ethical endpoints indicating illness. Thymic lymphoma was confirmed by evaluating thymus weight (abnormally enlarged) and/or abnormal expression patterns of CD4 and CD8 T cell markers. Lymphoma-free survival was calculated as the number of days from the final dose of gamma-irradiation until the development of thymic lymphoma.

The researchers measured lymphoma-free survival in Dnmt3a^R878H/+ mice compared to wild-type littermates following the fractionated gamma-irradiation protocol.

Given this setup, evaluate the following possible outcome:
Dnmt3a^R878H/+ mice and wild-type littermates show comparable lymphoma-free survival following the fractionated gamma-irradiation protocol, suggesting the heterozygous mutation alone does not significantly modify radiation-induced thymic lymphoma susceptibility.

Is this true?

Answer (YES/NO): NO